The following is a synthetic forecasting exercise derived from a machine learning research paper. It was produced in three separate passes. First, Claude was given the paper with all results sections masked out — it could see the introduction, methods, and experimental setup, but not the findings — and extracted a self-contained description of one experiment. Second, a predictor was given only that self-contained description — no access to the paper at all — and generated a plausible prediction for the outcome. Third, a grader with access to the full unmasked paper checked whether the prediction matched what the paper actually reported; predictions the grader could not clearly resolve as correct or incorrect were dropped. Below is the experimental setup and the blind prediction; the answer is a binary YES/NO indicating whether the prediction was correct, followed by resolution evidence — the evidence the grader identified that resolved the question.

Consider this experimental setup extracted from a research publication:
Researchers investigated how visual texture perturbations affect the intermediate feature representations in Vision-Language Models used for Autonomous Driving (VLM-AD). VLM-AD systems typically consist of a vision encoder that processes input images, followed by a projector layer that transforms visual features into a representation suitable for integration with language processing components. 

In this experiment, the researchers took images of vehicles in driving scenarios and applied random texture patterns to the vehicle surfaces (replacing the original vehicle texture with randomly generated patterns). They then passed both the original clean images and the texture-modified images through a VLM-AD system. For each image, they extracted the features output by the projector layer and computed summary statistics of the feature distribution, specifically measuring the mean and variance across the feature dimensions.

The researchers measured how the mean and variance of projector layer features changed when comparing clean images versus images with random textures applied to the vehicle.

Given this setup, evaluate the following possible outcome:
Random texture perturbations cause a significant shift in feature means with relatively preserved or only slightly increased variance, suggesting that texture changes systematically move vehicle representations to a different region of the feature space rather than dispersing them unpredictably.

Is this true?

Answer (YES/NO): NO